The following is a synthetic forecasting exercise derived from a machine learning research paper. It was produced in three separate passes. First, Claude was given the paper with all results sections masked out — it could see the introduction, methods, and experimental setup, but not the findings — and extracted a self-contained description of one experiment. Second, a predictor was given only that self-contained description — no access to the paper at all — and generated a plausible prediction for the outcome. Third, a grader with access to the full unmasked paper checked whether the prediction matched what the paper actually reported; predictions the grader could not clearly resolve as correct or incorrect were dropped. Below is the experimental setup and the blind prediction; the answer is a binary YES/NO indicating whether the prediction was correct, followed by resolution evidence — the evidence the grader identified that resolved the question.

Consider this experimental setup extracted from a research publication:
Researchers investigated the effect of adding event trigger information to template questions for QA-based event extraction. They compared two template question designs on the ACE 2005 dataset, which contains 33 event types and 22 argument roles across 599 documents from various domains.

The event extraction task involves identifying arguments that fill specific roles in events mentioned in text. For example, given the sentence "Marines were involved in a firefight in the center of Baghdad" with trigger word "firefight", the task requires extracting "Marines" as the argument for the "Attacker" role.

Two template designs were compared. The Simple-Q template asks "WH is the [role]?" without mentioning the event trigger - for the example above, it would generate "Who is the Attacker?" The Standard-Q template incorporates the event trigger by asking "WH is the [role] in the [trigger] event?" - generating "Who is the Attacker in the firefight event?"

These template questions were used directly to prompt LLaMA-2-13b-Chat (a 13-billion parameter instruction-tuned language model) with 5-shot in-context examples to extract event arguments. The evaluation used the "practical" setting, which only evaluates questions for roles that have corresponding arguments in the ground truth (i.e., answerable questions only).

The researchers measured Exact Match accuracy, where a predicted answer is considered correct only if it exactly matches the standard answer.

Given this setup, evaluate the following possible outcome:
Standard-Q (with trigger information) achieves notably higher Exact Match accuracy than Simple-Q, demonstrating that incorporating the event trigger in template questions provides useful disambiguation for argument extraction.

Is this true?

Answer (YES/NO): YES